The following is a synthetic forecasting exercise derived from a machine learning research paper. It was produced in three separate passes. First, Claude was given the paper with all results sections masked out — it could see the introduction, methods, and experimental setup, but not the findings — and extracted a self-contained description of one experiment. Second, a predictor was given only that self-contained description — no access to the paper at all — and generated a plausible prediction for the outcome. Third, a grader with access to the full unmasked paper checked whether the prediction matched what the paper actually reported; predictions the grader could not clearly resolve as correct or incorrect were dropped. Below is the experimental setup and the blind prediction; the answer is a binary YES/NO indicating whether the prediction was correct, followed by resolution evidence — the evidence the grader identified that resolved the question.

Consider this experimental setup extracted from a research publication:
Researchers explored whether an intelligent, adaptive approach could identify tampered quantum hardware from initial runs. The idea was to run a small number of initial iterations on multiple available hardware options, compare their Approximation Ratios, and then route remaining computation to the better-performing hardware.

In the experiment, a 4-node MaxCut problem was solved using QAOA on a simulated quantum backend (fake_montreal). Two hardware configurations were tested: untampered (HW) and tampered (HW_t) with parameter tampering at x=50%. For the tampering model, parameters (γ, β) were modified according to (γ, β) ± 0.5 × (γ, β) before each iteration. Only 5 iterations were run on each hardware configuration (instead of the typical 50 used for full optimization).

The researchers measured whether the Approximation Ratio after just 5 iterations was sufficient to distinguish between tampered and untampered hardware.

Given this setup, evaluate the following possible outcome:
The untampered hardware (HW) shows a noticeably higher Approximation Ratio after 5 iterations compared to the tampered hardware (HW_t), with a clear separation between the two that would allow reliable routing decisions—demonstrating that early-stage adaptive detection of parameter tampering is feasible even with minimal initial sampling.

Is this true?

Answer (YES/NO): YES